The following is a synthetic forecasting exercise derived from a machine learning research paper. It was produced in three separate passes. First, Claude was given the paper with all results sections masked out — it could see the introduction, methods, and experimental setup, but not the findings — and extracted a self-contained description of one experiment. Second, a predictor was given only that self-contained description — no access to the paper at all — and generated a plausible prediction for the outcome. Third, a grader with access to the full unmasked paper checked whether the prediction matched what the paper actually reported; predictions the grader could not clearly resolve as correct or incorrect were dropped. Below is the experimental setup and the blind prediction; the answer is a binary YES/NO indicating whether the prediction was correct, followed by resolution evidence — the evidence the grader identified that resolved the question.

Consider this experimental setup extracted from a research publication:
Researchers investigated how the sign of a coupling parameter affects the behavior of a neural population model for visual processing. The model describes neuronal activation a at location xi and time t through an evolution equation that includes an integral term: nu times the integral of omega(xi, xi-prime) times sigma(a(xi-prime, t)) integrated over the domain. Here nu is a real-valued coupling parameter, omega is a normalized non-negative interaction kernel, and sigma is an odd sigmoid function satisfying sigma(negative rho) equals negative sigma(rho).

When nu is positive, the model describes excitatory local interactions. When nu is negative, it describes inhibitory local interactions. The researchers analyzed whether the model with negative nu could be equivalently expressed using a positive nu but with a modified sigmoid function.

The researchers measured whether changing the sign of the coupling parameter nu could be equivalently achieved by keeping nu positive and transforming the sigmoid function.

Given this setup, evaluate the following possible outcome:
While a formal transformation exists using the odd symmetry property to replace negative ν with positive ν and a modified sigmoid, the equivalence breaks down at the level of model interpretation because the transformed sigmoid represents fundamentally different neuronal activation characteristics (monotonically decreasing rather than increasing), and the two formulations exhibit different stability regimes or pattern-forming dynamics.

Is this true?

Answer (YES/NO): NO